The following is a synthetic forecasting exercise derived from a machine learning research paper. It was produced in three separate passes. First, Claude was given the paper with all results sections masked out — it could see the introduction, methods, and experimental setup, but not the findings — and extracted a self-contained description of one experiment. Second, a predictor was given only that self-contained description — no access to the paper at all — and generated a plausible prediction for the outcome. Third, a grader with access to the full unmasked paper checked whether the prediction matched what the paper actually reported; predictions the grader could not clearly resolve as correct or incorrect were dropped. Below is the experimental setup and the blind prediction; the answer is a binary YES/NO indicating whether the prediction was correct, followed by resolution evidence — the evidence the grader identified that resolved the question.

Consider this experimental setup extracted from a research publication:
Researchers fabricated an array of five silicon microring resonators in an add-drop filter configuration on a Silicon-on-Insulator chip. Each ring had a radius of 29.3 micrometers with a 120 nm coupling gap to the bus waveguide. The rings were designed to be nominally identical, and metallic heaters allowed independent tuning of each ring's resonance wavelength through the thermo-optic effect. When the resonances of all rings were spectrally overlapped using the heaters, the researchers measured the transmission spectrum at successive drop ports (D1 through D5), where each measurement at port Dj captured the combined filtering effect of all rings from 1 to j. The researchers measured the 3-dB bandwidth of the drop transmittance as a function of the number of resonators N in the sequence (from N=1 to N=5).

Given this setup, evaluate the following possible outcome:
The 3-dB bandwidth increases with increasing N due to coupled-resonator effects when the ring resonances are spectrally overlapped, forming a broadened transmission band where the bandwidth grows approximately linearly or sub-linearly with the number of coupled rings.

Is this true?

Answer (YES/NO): NO